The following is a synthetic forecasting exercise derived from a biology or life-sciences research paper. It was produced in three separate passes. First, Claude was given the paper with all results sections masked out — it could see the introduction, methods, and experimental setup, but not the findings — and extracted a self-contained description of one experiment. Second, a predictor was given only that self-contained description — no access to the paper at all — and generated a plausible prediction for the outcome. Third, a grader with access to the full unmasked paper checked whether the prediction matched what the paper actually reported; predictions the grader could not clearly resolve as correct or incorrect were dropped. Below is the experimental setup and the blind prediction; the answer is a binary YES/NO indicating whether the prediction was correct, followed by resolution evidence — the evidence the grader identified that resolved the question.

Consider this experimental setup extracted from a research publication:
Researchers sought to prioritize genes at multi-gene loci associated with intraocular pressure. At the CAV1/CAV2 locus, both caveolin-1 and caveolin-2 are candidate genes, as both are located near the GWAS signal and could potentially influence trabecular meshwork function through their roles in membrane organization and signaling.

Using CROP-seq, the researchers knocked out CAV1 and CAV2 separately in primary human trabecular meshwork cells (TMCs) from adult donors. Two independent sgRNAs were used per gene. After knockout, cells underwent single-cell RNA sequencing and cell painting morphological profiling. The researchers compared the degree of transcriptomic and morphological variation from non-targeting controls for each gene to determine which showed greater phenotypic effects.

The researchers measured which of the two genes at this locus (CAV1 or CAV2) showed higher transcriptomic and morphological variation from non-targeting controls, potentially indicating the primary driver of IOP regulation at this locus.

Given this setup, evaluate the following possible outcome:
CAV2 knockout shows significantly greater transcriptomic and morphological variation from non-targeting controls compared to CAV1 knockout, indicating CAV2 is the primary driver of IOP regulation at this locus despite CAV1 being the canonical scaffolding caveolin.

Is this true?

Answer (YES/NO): NO